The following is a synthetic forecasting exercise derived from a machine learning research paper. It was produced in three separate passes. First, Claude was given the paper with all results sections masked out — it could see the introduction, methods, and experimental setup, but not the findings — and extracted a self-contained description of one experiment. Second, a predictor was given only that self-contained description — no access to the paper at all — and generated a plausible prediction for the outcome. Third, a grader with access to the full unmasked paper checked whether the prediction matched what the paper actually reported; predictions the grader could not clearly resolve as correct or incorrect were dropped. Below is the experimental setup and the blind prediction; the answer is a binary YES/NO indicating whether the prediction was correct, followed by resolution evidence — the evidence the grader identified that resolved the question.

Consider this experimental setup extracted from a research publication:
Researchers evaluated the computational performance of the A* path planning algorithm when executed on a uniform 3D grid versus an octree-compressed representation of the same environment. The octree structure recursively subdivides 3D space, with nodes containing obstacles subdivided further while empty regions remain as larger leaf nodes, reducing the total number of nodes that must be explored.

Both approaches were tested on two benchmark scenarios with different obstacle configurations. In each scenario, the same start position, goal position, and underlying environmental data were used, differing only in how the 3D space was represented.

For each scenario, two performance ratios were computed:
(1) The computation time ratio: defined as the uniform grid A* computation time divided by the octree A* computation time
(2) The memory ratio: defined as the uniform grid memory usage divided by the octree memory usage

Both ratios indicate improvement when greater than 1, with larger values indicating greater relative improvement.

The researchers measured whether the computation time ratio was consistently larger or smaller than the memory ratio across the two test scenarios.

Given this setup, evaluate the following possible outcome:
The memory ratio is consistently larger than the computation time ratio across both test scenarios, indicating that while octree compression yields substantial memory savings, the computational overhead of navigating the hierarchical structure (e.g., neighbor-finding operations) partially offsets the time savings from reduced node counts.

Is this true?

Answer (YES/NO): YES